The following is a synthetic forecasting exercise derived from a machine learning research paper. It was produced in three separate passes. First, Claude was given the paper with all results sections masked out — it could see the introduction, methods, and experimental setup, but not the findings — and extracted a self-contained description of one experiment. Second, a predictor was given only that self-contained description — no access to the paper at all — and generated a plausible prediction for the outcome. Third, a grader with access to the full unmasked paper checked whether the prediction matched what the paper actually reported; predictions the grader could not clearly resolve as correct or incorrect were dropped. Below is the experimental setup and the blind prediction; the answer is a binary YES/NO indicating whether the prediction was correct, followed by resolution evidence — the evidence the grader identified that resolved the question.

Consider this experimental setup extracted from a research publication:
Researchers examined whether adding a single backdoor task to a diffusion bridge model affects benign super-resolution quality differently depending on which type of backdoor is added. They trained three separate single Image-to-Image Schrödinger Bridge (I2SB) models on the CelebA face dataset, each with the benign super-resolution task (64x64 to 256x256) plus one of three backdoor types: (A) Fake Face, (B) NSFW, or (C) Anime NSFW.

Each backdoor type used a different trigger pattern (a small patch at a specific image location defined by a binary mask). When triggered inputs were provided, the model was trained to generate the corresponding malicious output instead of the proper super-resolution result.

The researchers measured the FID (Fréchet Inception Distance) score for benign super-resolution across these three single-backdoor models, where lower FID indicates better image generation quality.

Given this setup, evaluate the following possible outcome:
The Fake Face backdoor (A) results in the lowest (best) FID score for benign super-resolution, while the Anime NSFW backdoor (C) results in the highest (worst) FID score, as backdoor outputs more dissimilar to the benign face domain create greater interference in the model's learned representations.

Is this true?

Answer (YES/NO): NO